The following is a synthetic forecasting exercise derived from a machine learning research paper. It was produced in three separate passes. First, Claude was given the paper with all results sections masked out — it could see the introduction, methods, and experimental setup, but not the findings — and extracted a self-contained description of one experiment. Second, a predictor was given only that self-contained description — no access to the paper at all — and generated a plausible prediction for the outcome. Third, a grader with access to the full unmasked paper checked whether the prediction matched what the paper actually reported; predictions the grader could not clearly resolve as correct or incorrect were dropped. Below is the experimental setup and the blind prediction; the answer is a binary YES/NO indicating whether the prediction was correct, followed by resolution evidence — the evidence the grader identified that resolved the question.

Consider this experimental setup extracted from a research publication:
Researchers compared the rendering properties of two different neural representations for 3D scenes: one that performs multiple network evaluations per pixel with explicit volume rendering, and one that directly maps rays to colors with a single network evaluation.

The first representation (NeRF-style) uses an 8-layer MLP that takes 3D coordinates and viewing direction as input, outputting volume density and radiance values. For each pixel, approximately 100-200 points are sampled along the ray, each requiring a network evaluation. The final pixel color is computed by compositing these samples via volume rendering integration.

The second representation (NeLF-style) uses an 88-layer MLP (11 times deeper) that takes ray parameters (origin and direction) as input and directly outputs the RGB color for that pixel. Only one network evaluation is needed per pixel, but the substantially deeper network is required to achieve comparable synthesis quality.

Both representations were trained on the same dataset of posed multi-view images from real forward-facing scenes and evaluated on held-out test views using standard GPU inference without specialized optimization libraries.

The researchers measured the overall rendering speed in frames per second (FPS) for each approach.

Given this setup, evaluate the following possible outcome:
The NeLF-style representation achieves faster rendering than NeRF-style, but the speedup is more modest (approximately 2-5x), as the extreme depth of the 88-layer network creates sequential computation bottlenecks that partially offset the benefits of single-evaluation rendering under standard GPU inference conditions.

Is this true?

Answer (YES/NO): NO